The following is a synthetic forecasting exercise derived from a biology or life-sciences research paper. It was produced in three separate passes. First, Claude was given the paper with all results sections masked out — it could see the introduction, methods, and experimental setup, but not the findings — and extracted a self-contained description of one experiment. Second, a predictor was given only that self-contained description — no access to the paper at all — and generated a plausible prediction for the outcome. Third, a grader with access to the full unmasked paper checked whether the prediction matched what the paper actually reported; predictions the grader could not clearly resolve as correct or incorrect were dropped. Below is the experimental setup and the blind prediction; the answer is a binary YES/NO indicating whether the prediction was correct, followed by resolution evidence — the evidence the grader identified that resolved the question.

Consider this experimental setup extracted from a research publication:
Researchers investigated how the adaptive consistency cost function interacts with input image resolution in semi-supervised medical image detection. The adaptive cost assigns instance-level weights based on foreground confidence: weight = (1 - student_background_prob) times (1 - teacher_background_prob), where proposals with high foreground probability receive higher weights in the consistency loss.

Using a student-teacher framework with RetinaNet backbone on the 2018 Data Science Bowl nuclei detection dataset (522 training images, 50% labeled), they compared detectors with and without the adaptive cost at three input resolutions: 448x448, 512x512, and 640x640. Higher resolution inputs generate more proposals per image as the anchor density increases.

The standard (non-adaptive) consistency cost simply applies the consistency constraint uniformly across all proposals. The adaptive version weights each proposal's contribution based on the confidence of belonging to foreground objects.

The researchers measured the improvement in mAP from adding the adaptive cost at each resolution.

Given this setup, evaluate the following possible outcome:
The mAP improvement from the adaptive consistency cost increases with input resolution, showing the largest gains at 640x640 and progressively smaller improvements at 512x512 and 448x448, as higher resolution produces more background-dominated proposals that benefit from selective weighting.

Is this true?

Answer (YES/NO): YES